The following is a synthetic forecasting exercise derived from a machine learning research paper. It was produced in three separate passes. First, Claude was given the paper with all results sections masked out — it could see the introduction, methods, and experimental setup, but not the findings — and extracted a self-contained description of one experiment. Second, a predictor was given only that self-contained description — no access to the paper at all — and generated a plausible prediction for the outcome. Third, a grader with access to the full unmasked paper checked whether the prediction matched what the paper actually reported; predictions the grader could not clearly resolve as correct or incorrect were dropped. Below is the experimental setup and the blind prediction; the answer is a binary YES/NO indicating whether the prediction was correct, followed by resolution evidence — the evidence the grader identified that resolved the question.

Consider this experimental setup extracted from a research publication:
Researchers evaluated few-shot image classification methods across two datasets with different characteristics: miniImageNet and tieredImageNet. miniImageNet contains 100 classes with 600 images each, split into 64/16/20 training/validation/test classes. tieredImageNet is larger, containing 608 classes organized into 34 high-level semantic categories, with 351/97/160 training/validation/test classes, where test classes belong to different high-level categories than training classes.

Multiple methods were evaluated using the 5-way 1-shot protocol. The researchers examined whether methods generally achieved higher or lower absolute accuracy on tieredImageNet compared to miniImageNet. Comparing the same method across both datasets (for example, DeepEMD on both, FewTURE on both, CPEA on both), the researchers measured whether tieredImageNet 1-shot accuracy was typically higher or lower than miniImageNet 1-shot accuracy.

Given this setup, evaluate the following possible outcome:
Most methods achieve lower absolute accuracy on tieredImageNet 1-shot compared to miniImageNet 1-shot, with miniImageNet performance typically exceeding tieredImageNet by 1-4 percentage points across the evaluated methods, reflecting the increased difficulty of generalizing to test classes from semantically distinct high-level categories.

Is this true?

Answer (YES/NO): NO